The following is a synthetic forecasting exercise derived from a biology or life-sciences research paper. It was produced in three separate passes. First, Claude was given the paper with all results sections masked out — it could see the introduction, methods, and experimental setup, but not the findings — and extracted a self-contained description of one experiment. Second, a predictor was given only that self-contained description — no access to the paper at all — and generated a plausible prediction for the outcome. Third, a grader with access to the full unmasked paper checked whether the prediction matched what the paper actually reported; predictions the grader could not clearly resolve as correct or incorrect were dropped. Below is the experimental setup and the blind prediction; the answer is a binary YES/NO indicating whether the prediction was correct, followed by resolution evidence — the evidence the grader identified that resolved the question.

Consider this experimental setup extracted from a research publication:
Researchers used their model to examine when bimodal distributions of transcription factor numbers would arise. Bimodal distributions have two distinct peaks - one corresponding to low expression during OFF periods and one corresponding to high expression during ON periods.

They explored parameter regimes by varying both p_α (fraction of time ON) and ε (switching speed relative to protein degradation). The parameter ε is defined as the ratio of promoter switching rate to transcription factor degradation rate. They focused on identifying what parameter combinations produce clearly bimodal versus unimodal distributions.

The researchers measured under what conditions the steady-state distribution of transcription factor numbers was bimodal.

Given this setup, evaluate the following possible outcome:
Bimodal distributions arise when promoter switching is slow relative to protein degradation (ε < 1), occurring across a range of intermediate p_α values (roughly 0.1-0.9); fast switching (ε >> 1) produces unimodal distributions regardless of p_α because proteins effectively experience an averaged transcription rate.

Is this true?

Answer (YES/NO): YES